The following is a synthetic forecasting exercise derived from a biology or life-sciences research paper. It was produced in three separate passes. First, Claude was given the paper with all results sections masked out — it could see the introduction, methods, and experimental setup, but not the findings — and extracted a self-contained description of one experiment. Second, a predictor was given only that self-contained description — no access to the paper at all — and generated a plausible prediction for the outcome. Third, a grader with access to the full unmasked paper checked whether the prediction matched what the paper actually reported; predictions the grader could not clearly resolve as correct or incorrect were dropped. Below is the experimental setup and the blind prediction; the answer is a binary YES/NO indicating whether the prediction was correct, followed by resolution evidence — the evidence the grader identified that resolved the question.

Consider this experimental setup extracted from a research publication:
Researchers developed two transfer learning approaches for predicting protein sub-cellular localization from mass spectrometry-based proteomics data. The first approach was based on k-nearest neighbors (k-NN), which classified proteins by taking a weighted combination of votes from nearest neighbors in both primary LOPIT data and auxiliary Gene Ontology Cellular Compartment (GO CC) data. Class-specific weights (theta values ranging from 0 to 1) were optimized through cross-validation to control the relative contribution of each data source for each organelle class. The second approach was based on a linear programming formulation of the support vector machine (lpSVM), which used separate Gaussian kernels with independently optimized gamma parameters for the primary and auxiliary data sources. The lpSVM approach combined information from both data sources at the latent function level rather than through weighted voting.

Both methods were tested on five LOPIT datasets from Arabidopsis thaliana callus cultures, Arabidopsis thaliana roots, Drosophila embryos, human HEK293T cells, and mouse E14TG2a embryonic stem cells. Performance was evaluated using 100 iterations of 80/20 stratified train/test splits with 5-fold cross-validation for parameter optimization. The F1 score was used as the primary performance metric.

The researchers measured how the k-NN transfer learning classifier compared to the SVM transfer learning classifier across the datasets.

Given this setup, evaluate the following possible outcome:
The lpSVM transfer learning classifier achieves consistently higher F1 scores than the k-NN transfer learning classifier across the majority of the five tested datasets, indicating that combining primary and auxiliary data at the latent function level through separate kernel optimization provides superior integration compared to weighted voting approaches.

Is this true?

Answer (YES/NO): NO